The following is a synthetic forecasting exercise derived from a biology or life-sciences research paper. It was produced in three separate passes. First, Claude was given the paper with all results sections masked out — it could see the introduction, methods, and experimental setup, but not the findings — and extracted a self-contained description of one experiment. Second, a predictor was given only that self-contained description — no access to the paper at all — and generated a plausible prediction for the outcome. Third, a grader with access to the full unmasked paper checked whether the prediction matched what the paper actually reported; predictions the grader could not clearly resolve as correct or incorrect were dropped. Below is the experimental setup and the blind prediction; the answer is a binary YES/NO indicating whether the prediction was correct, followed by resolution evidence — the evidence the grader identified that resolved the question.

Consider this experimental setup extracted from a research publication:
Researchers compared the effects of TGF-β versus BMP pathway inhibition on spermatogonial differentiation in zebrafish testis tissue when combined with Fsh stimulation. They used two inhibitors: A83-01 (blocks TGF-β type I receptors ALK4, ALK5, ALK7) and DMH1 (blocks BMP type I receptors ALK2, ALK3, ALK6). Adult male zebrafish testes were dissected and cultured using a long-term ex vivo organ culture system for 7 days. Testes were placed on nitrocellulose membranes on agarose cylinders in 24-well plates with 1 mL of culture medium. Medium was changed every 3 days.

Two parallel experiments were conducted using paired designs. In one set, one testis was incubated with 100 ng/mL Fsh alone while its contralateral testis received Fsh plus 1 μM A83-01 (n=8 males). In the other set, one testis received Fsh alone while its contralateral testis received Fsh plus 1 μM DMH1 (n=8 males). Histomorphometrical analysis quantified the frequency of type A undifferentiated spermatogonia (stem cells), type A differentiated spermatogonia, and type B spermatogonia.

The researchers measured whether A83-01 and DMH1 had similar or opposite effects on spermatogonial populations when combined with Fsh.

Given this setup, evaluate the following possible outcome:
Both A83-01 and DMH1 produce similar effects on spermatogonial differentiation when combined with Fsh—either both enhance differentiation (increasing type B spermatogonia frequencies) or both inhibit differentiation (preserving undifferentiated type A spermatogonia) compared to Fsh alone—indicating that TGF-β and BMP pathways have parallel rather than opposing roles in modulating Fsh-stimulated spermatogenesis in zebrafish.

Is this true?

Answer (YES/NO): NO